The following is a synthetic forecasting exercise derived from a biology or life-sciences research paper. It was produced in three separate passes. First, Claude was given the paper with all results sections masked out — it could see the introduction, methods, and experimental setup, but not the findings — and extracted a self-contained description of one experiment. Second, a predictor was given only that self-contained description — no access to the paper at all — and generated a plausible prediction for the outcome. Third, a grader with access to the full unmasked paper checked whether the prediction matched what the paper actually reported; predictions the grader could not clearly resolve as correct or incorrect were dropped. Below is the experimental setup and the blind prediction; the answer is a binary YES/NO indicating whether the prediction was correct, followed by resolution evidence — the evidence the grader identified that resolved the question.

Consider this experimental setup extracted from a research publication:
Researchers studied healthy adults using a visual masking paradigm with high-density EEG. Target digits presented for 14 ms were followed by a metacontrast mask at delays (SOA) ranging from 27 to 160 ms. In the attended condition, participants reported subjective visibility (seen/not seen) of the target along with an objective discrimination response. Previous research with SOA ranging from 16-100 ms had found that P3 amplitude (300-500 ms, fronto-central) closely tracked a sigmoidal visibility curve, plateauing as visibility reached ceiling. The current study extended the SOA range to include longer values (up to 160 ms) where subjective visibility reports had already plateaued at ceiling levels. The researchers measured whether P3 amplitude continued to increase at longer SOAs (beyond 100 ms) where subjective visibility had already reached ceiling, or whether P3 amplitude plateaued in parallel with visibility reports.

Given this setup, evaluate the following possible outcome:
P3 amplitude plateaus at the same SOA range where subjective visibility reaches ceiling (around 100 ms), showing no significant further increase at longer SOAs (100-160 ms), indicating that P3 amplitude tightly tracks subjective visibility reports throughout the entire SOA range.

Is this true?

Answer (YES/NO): NO